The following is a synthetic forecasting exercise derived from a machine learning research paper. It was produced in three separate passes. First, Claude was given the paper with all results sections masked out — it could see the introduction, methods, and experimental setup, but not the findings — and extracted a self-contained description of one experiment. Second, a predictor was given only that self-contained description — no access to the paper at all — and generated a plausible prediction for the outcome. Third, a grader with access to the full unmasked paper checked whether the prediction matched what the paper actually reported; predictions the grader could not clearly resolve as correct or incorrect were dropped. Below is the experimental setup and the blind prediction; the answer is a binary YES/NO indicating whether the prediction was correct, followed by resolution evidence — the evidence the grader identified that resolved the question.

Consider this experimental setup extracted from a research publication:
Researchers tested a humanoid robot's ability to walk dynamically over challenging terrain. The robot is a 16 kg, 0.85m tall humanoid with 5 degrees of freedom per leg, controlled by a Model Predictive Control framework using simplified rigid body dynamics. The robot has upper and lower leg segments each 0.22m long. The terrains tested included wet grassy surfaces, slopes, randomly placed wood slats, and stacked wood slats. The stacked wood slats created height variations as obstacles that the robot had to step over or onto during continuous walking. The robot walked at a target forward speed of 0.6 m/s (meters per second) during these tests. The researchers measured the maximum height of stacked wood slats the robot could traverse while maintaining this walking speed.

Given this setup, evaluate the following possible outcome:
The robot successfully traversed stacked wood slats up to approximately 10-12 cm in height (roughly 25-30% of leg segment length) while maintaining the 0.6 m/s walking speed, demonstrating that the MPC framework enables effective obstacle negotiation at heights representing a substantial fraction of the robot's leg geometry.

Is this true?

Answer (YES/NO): NO